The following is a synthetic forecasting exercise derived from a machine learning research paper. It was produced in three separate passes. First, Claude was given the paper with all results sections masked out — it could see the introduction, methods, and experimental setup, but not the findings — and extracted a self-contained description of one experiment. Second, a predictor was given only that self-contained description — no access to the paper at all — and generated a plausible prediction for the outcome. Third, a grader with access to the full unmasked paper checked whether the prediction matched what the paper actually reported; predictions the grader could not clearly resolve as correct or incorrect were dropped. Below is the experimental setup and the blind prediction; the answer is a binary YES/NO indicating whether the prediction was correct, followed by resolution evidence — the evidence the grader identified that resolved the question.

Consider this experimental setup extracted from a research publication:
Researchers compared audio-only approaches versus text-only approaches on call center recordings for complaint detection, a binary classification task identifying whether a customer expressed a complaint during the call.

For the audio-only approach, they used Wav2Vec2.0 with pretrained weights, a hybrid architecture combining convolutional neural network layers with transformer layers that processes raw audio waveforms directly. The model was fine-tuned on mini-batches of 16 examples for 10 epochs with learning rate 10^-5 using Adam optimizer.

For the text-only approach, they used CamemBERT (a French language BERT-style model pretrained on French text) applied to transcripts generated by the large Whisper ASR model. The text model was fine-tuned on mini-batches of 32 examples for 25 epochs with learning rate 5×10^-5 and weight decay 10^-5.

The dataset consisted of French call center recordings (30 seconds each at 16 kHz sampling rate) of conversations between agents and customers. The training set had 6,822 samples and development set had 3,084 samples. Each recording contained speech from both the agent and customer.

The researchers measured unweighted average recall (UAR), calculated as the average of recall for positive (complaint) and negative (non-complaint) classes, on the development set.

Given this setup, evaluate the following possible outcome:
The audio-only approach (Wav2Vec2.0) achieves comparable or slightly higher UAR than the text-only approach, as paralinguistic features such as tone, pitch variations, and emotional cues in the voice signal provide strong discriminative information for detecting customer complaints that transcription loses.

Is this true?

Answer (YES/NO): NO